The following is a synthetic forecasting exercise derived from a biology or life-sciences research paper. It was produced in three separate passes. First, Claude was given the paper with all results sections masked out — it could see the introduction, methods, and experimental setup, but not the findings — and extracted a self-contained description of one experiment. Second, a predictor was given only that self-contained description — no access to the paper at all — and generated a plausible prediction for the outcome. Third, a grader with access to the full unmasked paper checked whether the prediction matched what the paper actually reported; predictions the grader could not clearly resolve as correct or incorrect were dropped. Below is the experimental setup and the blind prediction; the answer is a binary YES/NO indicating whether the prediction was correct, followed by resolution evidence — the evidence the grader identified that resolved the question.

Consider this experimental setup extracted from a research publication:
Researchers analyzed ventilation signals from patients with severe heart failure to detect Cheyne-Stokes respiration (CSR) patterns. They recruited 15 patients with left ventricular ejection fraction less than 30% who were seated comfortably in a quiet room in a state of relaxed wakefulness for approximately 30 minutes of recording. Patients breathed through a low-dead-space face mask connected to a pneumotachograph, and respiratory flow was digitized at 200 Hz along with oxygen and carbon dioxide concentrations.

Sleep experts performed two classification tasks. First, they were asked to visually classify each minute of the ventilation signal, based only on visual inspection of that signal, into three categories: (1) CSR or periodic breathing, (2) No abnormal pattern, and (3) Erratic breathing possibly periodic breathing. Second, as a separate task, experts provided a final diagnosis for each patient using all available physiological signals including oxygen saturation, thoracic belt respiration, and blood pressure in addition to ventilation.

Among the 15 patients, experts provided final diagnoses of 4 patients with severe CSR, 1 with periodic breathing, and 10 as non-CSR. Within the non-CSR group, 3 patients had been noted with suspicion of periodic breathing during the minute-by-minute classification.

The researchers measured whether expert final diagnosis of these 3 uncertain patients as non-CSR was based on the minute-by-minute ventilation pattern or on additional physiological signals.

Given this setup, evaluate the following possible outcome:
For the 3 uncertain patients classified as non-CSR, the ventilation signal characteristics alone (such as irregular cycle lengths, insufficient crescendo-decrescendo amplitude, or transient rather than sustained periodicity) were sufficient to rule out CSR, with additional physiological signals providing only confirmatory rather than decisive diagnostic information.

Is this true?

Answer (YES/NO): NO